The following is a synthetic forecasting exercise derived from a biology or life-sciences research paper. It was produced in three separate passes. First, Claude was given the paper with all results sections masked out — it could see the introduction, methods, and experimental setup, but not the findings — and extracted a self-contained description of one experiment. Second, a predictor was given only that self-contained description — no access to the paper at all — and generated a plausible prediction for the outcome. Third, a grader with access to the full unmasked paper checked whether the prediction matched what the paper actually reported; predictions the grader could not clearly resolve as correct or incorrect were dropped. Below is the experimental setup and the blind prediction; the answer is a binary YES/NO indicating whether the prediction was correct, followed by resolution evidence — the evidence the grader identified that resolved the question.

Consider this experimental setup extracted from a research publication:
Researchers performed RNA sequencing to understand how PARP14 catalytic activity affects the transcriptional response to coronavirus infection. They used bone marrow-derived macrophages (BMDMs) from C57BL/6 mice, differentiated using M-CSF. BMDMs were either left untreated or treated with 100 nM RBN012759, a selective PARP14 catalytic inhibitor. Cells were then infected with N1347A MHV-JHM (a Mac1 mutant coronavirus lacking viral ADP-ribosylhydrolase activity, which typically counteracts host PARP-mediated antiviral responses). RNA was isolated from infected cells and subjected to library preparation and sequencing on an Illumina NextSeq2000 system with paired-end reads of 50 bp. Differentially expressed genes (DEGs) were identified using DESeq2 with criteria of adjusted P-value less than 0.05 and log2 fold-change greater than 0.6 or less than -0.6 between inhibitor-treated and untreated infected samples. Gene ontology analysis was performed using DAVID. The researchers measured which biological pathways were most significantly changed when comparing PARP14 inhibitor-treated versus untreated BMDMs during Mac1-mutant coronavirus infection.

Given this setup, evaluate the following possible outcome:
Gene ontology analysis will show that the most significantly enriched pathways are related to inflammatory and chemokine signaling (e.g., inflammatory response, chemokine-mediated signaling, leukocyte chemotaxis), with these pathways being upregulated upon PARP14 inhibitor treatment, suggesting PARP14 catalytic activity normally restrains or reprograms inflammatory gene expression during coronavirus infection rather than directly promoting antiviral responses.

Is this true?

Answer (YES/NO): NO